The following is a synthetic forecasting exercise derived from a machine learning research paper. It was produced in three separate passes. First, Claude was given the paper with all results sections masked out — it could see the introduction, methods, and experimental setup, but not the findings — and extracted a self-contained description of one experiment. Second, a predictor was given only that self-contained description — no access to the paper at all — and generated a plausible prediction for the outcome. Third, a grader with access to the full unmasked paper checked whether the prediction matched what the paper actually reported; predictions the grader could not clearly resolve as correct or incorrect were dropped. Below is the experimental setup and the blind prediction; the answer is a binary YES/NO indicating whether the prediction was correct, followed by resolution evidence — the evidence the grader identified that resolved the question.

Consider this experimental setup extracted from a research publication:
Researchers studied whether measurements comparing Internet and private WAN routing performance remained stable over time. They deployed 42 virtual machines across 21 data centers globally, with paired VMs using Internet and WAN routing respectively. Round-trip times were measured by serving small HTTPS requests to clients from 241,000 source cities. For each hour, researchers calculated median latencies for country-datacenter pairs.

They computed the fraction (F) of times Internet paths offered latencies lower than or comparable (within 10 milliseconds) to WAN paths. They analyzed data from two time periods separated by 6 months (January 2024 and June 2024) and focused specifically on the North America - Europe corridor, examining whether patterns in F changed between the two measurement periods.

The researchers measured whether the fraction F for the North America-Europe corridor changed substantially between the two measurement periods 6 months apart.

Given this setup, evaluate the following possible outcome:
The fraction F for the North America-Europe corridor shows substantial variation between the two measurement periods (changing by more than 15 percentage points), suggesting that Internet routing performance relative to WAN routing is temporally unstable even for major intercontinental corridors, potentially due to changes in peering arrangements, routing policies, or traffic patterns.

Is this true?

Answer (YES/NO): NO